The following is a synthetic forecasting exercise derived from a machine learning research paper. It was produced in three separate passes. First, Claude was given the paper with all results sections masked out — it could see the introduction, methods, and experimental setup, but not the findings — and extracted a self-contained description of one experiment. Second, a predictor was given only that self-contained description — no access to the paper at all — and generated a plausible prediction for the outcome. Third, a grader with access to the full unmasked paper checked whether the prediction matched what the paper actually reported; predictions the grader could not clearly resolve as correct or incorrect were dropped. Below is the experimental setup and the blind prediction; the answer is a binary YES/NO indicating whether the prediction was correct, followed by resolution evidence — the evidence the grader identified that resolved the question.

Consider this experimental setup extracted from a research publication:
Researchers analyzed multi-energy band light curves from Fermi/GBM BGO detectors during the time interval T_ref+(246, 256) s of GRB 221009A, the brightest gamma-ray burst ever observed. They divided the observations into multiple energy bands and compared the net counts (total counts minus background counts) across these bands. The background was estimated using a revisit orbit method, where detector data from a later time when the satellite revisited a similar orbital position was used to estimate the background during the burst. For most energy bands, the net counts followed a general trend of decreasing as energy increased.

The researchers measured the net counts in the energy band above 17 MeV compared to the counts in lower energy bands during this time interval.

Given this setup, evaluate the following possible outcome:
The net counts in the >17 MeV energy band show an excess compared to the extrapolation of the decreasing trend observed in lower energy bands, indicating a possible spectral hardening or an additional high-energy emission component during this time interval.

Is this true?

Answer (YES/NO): YES